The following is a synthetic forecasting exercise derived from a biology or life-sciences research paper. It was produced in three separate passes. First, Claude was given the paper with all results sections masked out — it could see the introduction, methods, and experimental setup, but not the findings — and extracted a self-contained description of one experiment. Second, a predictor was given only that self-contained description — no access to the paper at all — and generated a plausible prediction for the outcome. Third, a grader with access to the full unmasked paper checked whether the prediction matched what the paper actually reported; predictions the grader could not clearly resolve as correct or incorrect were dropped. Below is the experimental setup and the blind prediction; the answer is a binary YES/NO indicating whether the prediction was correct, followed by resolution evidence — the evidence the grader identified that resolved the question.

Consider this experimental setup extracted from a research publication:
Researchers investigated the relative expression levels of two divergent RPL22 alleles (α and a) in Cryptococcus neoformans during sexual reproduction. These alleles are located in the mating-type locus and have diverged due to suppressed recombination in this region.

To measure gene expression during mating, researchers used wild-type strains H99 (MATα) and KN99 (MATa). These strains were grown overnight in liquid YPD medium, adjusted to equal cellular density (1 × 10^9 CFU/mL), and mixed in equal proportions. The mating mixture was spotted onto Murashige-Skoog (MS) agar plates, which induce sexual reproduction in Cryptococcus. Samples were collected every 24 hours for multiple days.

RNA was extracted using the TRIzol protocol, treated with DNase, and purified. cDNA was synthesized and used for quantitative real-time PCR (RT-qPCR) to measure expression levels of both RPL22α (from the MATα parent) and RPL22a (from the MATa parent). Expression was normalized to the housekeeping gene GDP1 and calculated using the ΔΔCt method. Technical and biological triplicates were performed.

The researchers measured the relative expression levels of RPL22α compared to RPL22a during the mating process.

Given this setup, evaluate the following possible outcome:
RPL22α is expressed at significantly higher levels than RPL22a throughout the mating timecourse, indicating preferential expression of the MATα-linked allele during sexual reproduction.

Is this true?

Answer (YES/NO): NO